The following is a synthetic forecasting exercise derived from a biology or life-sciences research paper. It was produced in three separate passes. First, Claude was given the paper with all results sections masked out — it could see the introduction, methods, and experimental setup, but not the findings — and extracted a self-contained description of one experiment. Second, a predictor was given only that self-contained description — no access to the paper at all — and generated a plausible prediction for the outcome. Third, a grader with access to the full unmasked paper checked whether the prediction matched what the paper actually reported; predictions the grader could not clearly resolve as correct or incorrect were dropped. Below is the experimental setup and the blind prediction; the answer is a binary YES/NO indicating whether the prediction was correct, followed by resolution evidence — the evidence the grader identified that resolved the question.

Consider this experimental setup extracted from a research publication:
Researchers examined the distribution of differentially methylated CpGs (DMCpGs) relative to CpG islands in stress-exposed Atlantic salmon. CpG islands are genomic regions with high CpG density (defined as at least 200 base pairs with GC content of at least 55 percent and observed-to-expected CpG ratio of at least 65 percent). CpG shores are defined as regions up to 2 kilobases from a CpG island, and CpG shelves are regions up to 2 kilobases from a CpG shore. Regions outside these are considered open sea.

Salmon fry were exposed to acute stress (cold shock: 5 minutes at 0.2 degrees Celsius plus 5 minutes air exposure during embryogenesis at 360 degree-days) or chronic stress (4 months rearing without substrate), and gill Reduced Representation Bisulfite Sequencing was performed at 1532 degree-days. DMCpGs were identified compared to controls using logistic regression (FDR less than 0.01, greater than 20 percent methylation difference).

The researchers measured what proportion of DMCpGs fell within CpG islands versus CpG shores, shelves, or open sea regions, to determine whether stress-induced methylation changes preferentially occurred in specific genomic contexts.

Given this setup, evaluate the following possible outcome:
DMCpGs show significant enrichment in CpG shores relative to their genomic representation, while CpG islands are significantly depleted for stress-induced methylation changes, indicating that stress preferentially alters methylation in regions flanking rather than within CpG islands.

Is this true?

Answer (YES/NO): NO